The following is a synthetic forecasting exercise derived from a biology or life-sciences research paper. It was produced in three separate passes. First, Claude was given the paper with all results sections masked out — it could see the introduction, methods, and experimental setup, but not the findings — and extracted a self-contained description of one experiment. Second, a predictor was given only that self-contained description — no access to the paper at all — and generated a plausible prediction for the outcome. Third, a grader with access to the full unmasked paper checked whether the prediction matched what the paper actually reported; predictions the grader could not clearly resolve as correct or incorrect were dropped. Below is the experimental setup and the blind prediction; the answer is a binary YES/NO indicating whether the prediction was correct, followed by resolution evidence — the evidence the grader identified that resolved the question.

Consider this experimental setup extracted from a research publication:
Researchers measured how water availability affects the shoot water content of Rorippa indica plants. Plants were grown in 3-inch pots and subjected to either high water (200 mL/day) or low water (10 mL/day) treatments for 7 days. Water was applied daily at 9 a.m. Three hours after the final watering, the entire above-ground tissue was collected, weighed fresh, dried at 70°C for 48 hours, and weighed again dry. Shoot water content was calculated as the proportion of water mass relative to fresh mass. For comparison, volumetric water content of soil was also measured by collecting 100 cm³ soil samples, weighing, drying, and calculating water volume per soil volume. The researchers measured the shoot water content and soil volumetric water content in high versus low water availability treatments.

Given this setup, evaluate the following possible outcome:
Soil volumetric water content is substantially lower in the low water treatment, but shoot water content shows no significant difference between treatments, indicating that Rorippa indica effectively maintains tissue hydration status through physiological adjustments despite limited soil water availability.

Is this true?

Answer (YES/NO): NO